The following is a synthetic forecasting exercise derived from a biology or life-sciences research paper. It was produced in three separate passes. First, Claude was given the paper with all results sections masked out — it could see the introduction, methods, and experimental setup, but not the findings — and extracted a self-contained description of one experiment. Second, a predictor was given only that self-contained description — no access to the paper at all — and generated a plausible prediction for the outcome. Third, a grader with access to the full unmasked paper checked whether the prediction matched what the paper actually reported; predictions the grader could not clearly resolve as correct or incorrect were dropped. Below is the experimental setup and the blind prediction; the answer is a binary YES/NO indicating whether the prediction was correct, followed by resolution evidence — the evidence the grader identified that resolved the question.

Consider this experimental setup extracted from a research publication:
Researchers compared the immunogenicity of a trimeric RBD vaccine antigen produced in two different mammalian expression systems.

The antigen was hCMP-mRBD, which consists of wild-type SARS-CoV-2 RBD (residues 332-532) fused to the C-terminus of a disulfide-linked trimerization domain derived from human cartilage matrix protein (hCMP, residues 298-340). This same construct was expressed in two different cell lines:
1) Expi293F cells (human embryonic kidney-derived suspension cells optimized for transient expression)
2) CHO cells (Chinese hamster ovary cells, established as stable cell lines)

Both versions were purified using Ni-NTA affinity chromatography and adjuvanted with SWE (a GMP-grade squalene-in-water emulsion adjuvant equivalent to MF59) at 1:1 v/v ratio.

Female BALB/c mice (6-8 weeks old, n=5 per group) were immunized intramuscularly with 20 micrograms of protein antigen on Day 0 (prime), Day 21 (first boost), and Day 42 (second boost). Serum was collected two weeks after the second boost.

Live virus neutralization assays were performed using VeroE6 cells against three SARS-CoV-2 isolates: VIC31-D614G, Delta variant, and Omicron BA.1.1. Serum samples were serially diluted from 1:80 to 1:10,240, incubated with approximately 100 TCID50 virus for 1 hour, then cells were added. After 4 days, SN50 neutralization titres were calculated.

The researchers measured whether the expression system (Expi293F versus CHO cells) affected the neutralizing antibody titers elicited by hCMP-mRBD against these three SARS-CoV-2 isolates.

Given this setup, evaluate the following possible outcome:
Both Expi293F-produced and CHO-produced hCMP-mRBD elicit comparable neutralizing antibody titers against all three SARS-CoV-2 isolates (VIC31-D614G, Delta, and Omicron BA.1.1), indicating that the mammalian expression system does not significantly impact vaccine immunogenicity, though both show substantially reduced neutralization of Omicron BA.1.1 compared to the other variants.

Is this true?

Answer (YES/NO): YES